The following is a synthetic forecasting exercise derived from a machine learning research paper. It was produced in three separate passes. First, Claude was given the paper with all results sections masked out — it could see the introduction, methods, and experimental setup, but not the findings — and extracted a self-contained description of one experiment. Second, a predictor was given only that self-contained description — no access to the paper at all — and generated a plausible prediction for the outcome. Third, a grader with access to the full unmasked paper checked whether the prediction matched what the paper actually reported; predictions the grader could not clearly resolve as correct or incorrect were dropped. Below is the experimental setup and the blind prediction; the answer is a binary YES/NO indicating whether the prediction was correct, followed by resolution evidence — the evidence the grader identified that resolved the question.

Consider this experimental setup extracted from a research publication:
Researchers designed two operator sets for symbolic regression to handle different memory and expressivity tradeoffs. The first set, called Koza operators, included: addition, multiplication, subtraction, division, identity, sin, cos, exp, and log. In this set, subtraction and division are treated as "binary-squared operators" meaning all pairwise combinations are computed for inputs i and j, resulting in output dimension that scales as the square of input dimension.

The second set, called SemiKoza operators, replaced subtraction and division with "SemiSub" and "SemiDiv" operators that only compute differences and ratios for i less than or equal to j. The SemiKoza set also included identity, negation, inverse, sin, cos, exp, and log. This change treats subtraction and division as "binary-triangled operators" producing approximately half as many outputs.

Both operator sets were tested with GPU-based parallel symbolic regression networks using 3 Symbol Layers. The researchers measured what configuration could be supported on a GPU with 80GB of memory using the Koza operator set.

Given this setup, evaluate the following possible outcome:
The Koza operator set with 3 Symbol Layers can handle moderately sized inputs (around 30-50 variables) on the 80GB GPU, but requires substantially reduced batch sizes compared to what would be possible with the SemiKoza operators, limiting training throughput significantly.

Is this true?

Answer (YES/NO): NO